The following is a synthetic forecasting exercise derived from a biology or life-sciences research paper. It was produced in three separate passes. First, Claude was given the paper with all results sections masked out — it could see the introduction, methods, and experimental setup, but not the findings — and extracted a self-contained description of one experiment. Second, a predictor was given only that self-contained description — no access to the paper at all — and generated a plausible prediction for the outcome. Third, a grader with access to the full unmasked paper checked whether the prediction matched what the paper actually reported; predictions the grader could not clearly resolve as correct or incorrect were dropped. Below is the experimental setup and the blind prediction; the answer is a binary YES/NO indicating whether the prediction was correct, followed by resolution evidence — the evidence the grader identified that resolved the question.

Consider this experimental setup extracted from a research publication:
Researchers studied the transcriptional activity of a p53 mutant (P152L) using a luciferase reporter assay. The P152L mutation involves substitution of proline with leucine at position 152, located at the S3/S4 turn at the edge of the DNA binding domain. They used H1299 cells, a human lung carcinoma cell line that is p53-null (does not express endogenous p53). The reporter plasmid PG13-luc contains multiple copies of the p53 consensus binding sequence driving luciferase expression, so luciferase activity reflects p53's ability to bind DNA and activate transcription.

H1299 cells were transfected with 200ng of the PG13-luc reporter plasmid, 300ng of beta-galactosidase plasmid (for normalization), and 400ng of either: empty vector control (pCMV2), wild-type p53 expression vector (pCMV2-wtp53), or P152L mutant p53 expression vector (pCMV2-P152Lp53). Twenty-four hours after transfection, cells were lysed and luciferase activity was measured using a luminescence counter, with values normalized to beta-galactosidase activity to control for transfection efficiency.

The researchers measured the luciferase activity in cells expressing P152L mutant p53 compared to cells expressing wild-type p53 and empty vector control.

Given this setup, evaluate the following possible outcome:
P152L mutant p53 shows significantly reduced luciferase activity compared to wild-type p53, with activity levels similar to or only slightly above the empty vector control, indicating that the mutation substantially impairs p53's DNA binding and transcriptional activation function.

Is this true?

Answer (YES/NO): YES